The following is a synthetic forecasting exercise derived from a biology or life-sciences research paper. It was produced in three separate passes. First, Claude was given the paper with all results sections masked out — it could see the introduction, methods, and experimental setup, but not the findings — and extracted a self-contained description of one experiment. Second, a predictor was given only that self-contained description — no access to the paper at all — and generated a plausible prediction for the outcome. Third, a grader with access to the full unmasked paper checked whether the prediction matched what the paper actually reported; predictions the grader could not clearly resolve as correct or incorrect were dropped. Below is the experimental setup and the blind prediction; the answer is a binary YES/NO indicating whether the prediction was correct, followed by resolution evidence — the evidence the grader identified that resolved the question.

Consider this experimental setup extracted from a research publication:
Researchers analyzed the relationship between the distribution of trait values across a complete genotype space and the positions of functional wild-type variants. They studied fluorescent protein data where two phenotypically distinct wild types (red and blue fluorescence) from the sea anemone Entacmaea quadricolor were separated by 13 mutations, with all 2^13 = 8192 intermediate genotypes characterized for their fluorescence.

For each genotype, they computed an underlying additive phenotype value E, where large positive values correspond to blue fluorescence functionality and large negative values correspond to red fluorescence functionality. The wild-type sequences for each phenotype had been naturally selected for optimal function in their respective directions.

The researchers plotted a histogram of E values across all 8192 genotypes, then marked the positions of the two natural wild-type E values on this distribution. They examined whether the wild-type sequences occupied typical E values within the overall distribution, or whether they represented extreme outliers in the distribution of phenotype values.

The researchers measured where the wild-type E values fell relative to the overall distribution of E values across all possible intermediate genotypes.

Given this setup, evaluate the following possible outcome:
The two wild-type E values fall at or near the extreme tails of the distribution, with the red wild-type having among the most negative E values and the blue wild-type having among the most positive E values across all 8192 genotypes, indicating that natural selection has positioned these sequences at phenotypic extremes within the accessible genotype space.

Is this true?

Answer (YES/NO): NO